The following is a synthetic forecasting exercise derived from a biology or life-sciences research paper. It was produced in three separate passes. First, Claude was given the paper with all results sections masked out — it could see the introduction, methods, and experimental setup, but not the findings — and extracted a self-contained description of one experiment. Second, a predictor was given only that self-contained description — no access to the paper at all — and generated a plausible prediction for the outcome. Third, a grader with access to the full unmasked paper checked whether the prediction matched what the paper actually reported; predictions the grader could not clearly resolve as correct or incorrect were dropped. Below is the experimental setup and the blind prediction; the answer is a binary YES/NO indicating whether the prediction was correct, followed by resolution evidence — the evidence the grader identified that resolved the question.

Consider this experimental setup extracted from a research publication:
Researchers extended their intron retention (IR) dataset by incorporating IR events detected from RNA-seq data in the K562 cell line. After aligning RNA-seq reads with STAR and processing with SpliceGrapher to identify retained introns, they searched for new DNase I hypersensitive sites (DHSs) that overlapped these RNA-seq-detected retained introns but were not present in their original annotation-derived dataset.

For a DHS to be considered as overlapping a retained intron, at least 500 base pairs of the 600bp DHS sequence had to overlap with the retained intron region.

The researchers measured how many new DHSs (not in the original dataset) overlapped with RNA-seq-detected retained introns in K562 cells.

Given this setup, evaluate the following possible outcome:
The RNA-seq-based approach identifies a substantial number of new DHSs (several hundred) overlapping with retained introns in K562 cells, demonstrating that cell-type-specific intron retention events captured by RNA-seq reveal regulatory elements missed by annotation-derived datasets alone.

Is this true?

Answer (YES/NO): NO